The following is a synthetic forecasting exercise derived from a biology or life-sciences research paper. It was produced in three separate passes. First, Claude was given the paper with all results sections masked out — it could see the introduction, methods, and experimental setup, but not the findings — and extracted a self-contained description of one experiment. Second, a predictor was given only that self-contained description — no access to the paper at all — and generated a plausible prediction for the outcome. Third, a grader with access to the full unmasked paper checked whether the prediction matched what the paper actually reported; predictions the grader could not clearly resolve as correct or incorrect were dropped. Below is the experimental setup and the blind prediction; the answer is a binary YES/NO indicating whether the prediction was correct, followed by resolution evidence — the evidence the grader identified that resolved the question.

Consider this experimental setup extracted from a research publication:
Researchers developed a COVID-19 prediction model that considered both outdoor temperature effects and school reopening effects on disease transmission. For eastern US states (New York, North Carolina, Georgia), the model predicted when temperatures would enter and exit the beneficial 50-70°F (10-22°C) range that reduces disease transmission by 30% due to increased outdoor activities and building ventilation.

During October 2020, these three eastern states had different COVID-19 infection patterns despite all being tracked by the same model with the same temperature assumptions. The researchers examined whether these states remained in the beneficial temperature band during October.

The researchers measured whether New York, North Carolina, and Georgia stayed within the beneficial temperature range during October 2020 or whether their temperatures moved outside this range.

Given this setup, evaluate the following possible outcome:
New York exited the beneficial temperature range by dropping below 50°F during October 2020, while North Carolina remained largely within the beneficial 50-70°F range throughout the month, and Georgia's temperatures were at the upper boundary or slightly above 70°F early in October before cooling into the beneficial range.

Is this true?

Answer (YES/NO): NO